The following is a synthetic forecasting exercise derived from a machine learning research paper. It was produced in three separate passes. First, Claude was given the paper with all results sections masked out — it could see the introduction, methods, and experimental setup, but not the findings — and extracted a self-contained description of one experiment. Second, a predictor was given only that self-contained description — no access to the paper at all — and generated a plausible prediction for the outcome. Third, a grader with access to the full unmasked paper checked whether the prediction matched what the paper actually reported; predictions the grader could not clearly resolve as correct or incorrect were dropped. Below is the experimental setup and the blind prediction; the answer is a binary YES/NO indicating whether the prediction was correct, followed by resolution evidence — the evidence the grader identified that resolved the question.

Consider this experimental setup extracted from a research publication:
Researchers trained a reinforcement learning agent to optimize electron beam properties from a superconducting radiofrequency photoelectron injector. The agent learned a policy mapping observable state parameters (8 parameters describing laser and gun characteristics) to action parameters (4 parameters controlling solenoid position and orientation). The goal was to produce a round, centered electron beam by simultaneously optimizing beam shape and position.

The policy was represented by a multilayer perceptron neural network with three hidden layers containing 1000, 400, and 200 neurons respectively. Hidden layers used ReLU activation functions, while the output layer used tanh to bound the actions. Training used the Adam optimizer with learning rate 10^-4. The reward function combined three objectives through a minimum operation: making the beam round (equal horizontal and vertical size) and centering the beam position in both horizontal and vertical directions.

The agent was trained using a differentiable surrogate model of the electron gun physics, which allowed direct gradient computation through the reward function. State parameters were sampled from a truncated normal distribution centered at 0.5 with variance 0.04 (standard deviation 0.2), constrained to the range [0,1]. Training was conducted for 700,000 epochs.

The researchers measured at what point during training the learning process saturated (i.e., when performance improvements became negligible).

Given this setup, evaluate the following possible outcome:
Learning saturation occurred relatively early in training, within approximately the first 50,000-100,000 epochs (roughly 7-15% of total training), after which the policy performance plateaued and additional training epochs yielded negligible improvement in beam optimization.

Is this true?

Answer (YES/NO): NO